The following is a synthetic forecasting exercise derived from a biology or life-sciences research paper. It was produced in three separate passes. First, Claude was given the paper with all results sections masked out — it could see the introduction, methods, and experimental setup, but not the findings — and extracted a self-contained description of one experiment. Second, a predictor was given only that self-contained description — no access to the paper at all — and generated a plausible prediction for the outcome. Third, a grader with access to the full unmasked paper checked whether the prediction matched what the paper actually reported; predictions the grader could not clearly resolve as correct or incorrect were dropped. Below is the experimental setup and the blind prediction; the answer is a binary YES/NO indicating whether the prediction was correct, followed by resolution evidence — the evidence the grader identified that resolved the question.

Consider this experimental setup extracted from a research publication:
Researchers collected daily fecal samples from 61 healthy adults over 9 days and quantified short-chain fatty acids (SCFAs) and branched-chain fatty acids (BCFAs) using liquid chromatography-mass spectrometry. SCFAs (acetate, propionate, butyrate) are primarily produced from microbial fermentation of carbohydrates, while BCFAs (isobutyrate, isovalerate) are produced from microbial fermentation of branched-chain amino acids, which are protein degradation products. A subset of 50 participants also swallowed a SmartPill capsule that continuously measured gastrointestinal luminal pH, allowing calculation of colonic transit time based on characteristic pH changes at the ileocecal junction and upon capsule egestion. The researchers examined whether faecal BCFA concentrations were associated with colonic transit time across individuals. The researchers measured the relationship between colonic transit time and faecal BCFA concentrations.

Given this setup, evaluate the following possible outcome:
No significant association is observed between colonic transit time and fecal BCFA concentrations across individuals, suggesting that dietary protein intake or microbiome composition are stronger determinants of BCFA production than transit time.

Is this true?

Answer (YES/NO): NO